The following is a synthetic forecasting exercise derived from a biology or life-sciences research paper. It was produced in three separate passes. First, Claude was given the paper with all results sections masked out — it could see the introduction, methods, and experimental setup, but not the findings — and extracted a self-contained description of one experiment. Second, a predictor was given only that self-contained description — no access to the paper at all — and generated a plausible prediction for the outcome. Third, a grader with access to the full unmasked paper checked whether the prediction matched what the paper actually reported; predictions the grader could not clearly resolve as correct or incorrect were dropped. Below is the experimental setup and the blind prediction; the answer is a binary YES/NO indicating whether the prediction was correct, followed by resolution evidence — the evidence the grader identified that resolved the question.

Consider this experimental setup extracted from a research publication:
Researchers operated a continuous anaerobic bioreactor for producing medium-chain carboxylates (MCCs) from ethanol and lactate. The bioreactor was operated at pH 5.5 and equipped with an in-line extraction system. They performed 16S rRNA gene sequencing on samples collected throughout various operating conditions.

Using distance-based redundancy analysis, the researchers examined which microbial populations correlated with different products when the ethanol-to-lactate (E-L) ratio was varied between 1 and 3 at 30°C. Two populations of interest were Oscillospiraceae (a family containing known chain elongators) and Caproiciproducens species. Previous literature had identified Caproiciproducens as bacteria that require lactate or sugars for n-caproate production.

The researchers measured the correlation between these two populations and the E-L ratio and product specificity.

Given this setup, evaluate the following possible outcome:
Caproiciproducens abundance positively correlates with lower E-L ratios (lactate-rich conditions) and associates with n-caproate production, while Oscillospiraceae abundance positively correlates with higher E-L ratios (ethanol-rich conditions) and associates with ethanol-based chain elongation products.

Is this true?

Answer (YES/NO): YES